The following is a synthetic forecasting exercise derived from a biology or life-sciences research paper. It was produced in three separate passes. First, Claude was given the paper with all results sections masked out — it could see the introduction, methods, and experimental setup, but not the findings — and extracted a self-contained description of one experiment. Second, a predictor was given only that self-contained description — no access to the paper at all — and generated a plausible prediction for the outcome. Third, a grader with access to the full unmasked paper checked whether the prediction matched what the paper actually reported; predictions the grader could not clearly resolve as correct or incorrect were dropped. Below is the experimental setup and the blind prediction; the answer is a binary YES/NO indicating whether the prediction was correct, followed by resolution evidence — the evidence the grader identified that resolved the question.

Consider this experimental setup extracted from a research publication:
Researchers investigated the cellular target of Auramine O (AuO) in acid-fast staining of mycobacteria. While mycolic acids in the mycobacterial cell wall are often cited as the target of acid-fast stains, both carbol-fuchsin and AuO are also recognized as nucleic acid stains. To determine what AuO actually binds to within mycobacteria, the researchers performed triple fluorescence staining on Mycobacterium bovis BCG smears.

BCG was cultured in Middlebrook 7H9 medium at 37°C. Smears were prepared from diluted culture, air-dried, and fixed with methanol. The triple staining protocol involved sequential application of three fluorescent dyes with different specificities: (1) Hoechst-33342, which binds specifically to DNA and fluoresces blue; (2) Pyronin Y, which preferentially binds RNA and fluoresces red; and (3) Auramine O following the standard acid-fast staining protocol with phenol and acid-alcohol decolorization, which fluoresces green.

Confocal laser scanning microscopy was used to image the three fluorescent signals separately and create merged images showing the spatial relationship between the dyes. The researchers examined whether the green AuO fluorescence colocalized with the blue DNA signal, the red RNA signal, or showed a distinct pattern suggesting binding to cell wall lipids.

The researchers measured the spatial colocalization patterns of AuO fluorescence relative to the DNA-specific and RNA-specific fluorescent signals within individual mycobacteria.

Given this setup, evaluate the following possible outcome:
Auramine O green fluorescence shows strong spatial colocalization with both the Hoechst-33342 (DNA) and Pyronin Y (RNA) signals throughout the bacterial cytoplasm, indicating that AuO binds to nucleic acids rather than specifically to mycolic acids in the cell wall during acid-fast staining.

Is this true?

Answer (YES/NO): YES